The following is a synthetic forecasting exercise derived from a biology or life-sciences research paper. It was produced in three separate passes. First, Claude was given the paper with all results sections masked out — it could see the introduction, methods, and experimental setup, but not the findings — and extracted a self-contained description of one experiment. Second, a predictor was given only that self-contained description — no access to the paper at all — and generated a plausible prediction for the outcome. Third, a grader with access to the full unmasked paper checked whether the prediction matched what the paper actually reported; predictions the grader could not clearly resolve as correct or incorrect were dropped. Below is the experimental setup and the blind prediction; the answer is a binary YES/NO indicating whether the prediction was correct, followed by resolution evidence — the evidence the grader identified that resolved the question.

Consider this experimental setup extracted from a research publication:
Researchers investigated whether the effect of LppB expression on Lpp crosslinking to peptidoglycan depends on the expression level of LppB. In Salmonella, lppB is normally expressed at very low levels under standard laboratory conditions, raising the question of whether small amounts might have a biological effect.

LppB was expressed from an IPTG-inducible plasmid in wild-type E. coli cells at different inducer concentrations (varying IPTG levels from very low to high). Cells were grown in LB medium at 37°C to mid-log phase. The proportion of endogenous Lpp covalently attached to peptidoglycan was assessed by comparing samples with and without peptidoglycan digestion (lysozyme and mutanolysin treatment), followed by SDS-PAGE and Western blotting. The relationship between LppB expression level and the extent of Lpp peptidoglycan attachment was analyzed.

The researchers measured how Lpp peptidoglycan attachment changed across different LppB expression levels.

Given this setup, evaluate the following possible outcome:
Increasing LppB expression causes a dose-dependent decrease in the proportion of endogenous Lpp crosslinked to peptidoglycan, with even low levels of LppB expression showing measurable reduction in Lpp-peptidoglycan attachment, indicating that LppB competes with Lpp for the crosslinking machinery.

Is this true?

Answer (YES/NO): YES